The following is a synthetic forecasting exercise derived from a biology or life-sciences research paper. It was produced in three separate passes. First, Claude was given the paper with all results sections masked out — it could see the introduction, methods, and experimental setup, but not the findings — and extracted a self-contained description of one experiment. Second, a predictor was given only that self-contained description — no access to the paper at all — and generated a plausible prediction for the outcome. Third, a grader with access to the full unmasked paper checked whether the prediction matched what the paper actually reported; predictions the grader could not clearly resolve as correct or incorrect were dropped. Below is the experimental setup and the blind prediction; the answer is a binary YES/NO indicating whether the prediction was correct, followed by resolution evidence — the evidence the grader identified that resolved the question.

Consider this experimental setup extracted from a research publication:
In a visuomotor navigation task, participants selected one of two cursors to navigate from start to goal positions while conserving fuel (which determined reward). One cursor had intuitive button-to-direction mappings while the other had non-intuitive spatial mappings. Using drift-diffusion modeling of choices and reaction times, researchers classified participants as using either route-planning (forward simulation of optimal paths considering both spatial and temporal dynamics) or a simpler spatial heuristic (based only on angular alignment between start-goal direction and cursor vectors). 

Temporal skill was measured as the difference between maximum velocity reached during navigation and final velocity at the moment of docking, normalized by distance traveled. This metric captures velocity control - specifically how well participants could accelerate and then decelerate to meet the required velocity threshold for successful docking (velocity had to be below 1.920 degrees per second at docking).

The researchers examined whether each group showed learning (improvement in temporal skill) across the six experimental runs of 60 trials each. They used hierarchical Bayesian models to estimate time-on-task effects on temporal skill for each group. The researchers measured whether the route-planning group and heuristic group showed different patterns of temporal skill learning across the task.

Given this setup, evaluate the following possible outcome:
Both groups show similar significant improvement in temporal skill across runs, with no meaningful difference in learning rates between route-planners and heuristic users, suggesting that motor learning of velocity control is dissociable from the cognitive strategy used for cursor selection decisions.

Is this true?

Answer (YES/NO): NO